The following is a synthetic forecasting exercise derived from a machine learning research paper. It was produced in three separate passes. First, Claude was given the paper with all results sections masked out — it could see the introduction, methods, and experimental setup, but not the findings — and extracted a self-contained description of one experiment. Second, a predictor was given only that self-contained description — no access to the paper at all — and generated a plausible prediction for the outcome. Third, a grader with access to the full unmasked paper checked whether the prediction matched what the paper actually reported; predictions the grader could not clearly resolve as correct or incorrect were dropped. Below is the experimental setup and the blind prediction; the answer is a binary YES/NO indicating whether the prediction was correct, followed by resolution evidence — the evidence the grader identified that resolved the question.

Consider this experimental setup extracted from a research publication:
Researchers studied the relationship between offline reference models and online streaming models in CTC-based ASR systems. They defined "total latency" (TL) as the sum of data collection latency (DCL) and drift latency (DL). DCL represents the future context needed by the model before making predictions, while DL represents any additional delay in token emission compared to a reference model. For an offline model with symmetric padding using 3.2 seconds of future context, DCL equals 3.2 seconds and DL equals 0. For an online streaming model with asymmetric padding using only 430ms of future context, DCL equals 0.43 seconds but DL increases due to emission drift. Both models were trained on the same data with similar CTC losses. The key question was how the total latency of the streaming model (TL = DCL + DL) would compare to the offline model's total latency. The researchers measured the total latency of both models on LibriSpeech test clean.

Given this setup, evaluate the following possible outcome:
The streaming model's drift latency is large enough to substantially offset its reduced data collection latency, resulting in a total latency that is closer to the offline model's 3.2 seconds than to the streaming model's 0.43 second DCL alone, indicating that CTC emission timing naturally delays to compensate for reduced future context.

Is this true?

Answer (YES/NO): NO